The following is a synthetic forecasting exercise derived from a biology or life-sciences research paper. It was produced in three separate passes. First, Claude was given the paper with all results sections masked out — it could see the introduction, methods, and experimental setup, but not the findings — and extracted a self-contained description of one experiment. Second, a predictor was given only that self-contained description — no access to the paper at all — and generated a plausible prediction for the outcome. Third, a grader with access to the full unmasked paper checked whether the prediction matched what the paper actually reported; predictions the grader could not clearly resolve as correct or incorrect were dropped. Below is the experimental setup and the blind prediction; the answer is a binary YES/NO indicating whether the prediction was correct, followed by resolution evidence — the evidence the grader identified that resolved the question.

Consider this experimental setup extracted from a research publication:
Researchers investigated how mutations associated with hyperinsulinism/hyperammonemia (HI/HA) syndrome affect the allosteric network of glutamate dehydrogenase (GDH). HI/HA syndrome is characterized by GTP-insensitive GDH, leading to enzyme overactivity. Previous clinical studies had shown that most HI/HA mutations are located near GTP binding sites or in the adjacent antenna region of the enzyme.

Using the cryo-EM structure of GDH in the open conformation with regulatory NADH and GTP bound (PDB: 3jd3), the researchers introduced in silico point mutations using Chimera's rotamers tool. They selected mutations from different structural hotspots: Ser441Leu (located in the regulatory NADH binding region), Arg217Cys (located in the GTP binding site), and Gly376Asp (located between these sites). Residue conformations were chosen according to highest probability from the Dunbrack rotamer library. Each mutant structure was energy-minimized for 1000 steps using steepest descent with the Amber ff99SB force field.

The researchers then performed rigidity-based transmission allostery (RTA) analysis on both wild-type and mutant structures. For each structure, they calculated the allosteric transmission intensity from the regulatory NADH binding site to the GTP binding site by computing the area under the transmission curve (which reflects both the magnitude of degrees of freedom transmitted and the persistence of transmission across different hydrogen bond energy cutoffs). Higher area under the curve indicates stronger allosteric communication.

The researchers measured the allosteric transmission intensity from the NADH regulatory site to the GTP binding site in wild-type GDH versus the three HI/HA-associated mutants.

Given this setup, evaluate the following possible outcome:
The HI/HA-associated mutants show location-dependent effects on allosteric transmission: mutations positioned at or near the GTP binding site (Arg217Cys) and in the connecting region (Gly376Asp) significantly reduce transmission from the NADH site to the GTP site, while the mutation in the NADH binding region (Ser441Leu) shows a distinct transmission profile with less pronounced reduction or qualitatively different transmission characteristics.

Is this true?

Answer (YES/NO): NO